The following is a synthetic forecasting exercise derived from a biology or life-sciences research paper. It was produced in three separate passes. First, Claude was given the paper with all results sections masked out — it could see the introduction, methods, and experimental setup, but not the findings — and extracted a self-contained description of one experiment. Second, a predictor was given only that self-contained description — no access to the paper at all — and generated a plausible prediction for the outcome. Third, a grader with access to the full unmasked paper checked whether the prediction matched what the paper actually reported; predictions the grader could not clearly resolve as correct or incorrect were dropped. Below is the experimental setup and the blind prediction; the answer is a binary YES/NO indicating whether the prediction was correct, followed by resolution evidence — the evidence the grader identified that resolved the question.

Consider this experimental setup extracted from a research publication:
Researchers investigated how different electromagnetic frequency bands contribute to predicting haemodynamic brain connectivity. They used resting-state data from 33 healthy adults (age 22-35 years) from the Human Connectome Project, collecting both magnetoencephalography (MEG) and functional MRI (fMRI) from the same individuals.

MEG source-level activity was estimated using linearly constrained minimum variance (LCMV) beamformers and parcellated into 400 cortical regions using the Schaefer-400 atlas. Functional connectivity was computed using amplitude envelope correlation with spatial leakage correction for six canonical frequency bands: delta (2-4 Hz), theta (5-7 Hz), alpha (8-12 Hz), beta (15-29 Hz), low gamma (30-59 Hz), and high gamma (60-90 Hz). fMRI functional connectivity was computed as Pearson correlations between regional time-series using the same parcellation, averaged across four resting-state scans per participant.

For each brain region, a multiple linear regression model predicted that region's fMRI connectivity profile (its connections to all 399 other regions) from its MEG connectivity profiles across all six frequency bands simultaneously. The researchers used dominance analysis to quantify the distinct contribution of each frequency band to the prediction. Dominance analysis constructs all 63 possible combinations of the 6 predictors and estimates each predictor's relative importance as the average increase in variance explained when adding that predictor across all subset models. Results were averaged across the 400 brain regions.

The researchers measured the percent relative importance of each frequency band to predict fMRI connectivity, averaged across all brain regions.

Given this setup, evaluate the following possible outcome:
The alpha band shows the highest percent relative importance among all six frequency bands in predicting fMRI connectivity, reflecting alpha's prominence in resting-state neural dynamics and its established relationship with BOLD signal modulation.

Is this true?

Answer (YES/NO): NO